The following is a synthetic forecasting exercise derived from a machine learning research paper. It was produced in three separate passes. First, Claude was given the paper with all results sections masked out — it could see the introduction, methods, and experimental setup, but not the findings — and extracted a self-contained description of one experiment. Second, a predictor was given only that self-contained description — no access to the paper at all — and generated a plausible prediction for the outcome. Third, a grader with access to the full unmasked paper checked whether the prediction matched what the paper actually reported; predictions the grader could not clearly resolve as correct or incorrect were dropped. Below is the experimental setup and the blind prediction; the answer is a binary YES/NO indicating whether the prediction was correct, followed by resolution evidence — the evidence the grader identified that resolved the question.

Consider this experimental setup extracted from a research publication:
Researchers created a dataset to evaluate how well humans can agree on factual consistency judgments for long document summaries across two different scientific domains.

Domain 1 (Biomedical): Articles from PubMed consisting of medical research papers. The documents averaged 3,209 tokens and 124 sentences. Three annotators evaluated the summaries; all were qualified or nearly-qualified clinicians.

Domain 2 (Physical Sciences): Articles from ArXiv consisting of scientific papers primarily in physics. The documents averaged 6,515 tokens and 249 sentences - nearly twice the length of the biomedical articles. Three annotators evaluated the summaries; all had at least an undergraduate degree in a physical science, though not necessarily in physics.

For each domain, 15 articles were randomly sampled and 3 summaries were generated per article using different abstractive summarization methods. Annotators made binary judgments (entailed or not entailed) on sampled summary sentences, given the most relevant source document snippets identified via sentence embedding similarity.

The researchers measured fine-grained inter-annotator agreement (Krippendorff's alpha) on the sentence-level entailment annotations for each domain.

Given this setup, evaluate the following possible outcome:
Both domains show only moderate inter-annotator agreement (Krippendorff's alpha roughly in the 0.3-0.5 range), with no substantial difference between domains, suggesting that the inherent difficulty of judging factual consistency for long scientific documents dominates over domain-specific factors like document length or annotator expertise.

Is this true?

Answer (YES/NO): NO